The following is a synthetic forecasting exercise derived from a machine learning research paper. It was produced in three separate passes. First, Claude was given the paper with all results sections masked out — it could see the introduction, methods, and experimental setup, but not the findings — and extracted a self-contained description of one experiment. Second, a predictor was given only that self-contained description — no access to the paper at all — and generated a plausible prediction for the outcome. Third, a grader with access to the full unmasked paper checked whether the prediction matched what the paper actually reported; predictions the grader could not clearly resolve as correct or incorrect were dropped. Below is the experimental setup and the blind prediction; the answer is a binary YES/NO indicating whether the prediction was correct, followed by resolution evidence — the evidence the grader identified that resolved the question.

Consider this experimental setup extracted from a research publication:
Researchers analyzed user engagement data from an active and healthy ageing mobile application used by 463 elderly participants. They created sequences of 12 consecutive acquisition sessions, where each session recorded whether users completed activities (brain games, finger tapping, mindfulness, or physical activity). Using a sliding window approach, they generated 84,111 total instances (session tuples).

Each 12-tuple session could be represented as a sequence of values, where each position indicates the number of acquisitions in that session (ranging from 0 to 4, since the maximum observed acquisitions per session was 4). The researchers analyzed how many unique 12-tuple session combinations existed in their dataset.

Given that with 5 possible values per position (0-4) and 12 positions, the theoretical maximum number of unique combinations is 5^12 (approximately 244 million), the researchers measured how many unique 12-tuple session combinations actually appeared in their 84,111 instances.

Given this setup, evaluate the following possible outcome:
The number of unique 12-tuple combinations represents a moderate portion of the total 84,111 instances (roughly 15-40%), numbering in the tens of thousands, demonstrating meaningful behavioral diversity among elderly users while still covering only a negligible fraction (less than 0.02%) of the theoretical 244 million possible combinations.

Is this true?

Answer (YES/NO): YES